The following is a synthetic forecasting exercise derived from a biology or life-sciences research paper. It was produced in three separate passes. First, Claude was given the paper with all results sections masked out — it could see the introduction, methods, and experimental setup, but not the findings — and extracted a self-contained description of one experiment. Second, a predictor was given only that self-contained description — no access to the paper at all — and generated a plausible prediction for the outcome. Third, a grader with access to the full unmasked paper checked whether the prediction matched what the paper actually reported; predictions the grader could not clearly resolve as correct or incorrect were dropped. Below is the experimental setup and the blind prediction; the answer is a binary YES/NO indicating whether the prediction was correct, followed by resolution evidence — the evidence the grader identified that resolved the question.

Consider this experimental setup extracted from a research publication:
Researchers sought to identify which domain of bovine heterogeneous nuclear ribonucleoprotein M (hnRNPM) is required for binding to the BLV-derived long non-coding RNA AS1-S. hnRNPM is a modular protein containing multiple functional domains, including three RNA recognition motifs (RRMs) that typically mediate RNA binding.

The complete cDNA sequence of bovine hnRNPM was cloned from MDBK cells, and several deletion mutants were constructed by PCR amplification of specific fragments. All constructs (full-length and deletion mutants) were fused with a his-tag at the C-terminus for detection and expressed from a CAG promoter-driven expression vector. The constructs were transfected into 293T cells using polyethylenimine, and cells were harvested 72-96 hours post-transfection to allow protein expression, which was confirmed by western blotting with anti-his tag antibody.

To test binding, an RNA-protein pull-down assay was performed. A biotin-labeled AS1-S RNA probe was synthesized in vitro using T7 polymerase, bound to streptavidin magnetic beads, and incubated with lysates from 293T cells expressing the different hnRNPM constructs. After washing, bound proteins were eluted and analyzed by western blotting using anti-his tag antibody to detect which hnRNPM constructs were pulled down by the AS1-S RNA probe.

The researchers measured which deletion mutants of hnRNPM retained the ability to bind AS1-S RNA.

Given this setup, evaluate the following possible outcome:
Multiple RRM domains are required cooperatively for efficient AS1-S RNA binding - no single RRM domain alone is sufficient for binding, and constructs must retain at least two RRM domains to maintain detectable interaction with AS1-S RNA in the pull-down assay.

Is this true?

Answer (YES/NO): YES